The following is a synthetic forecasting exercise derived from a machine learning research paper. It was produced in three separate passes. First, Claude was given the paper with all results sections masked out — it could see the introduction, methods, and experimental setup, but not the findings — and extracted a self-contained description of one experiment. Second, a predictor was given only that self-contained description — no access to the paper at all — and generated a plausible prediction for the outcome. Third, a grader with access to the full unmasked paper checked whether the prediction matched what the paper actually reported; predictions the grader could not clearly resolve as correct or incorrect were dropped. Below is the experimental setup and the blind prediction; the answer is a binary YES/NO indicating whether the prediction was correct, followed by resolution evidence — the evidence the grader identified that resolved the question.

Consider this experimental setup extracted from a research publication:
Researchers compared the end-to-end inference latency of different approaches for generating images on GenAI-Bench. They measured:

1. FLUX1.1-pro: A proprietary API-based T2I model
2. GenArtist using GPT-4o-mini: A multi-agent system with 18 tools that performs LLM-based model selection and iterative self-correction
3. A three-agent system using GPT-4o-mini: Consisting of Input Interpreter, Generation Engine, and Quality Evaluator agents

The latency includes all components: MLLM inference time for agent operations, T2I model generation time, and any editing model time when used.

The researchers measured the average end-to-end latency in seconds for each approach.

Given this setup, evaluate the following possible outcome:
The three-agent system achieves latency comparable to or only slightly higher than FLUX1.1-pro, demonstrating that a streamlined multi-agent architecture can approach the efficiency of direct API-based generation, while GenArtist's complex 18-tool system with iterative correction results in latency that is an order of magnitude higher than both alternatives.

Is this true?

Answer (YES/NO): NO